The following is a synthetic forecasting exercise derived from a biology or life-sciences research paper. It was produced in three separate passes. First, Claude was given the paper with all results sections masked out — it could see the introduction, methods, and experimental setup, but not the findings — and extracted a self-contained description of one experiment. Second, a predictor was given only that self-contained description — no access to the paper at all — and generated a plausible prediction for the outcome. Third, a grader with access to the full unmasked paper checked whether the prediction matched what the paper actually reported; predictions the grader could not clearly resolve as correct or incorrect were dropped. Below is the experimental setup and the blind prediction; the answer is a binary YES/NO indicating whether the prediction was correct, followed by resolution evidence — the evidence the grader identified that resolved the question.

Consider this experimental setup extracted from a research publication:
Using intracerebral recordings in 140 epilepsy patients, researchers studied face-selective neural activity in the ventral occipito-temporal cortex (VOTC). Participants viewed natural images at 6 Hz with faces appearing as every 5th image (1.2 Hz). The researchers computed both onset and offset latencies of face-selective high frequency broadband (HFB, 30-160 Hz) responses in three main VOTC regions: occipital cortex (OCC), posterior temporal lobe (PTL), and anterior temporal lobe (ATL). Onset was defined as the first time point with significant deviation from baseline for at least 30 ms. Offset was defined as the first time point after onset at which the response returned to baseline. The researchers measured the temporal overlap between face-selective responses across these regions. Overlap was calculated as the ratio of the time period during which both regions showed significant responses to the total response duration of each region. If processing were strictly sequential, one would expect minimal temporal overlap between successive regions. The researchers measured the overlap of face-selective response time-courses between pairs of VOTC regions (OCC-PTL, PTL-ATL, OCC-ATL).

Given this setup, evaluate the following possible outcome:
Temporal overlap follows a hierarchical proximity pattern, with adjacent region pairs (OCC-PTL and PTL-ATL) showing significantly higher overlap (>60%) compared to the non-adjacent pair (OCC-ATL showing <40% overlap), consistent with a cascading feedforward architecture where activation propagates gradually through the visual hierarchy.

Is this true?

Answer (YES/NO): NO